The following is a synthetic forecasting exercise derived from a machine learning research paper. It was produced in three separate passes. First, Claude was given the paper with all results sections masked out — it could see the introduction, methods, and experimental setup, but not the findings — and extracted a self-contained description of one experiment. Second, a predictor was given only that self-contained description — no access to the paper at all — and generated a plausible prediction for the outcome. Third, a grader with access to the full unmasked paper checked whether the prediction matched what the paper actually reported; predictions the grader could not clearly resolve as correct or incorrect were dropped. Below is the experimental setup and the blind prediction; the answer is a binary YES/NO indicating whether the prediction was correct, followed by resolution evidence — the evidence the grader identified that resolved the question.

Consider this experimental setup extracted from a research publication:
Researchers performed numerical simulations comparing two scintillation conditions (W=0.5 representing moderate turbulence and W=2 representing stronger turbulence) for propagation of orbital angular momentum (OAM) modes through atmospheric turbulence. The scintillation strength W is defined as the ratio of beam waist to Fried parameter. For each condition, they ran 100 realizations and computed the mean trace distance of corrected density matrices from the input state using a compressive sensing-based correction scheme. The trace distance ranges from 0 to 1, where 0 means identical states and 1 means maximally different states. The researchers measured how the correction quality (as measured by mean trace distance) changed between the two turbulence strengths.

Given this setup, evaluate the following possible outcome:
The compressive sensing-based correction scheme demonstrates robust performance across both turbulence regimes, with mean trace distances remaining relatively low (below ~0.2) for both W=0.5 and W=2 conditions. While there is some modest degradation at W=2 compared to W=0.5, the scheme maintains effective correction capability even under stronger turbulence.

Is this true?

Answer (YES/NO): NO